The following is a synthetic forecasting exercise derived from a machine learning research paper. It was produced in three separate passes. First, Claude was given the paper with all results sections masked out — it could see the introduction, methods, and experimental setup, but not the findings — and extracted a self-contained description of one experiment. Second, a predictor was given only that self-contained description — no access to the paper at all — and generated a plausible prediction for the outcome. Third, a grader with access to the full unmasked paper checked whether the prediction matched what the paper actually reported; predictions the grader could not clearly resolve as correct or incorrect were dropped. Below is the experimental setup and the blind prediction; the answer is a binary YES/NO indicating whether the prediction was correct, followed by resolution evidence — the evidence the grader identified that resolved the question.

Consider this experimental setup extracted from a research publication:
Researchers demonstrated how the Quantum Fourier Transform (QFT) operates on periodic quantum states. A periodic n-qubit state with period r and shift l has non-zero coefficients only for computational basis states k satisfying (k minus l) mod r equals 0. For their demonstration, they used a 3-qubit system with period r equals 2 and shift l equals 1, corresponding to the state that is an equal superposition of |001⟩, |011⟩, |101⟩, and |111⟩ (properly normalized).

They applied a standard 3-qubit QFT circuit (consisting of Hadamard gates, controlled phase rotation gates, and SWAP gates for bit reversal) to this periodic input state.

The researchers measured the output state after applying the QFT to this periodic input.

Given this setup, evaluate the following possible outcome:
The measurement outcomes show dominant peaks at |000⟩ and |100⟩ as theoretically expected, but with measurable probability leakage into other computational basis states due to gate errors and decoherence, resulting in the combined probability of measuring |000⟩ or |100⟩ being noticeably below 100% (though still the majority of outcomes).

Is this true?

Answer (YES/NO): NO